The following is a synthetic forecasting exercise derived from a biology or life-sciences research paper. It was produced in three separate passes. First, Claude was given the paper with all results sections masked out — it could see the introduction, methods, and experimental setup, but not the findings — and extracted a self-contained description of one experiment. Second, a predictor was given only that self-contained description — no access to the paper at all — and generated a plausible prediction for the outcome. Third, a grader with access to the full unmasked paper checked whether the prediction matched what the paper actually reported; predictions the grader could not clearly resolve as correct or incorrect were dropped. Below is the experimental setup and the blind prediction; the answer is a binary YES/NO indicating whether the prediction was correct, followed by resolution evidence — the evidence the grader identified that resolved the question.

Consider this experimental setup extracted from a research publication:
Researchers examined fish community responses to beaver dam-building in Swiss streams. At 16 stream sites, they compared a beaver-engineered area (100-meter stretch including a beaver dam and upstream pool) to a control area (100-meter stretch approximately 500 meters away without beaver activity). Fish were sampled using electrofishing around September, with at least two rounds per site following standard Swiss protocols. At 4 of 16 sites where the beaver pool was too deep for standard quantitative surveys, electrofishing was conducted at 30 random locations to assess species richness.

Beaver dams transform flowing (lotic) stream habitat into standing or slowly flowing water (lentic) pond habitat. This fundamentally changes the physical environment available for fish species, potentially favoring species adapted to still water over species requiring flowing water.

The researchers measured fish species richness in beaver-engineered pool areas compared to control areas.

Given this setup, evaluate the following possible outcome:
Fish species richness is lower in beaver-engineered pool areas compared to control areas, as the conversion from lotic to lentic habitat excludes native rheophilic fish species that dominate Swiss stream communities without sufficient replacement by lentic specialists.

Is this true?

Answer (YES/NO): NO